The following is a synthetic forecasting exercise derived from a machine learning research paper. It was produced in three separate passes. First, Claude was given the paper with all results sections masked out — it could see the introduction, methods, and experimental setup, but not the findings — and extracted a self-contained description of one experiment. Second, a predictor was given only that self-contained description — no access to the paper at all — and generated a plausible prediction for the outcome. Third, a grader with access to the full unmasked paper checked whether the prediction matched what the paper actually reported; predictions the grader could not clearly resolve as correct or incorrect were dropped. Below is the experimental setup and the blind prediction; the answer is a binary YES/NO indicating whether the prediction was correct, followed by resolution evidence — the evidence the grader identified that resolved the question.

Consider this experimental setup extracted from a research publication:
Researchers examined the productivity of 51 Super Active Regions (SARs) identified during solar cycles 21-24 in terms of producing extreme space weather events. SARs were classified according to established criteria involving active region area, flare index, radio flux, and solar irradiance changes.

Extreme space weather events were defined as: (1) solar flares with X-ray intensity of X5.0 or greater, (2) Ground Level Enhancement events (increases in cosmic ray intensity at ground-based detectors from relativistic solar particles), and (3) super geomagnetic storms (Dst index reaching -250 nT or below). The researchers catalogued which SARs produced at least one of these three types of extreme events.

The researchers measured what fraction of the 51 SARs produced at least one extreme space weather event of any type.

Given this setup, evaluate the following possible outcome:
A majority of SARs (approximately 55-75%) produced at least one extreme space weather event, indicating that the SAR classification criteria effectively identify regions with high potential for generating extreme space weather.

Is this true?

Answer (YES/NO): YES